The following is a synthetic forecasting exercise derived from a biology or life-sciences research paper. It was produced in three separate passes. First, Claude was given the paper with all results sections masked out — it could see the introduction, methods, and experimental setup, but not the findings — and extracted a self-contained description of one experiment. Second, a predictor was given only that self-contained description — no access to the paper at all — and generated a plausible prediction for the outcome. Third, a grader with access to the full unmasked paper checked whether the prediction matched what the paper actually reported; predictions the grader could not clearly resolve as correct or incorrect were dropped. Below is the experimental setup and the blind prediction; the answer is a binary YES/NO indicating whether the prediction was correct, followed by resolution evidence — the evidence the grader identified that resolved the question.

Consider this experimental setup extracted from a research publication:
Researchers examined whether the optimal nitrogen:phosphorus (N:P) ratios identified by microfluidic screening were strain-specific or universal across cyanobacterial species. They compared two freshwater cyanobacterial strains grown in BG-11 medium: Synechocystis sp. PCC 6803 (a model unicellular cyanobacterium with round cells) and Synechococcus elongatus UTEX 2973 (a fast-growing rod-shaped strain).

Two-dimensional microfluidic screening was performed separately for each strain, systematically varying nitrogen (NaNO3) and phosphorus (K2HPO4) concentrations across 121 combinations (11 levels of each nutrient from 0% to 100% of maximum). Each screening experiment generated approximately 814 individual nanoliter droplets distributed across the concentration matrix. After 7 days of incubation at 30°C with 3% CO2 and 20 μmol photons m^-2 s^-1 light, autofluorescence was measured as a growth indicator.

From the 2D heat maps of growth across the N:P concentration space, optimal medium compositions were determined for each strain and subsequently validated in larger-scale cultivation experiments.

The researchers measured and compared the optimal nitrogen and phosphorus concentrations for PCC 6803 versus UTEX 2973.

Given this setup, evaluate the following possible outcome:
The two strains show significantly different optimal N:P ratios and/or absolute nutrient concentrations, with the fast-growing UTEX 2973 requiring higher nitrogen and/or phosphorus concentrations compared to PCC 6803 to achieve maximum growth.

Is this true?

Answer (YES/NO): NO